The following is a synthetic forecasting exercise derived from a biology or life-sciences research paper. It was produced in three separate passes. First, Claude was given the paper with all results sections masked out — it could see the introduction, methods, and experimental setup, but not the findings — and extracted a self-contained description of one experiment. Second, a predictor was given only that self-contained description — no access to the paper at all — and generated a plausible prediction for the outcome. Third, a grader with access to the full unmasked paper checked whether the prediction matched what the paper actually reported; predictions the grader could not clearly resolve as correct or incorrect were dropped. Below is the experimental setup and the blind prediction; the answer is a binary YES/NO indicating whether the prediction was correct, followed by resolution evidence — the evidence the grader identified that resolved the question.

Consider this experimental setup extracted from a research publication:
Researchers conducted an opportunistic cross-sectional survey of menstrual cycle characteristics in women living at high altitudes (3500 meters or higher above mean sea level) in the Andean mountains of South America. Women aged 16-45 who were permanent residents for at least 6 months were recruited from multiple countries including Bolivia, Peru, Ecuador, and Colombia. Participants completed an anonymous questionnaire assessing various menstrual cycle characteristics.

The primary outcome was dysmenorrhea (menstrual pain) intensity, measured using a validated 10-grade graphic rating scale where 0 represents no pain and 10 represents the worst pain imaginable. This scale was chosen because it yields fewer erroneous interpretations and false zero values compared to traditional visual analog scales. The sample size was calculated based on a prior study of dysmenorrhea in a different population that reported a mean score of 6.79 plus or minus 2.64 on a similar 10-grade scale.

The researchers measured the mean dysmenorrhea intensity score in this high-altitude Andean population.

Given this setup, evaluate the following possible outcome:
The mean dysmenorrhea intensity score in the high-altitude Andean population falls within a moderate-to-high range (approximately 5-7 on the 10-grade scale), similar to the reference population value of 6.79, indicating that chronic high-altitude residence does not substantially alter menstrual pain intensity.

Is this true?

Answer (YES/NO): NO